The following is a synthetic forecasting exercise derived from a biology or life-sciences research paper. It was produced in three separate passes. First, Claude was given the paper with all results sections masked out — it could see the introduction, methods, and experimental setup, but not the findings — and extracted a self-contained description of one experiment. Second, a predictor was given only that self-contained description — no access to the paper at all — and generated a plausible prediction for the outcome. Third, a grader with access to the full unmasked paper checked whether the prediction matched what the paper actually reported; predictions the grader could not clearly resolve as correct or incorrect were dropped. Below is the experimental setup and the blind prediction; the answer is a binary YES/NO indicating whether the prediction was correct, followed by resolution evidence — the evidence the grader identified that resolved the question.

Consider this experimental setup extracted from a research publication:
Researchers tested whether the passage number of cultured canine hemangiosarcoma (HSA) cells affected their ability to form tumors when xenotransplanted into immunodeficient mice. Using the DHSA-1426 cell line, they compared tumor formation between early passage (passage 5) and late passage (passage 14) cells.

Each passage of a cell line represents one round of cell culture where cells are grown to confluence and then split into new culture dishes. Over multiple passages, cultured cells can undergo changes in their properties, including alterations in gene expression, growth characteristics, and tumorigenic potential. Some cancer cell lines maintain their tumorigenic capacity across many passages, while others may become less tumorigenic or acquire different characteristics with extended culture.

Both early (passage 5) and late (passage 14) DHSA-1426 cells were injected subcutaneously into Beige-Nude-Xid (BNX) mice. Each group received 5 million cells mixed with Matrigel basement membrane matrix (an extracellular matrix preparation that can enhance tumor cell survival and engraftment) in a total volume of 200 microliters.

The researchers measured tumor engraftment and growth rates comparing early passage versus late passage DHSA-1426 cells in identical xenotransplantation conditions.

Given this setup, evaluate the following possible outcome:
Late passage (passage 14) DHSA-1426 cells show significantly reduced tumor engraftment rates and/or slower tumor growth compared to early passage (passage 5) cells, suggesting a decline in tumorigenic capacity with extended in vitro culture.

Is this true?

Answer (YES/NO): NO